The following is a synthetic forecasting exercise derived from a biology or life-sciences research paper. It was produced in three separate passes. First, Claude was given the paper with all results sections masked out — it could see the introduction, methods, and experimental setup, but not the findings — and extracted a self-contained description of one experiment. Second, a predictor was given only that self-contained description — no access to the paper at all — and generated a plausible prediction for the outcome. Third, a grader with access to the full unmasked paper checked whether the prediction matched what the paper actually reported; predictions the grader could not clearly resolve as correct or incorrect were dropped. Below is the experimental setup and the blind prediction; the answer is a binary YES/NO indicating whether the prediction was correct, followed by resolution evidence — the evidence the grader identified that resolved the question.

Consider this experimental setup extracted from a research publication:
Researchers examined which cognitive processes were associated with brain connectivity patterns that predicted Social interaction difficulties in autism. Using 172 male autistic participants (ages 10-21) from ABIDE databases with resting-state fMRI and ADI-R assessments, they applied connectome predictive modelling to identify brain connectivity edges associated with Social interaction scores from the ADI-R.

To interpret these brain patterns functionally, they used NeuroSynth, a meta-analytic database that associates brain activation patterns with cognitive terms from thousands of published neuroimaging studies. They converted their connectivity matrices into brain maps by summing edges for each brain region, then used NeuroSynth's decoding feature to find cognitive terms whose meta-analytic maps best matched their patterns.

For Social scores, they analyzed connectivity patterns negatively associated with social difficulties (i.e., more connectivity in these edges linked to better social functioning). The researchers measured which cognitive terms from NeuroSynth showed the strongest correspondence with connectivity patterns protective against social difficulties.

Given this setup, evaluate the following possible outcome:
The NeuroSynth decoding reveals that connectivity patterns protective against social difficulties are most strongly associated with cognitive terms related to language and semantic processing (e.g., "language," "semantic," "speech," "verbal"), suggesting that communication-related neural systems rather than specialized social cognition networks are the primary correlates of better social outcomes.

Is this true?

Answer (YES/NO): NO